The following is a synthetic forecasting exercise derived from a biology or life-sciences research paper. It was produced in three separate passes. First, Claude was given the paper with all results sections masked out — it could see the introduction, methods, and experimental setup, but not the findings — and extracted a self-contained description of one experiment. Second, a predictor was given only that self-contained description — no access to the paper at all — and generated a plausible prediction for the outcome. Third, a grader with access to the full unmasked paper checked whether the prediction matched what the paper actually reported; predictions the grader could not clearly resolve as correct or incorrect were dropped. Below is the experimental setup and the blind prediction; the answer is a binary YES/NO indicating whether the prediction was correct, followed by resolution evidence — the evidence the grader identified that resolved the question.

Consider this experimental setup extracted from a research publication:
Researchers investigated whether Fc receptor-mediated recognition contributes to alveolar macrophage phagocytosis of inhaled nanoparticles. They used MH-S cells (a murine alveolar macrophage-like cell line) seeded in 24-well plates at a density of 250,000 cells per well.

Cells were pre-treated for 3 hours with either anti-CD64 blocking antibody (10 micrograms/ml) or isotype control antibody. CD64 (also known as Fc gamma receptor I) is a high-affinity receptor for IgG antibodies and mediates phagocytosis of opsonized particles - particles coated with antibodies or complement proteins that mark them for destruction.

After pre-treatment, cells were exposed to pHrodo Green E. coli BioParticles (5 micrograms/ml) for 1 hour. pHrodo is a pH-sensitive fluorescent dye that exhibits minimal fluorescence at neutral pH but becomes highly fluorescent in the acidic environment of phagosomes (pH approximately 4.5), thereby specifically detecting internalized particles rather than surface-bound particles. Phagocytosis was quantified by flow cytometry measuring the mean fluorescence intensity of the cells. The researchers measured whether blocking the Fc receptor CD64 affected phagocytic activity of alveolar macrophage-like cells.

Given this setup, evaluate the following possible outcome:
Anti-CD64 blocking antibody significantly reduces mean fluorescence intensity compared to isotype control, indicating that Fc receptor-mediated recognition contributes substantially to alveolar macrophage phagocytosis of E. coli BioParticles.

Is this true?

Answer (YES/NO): NO